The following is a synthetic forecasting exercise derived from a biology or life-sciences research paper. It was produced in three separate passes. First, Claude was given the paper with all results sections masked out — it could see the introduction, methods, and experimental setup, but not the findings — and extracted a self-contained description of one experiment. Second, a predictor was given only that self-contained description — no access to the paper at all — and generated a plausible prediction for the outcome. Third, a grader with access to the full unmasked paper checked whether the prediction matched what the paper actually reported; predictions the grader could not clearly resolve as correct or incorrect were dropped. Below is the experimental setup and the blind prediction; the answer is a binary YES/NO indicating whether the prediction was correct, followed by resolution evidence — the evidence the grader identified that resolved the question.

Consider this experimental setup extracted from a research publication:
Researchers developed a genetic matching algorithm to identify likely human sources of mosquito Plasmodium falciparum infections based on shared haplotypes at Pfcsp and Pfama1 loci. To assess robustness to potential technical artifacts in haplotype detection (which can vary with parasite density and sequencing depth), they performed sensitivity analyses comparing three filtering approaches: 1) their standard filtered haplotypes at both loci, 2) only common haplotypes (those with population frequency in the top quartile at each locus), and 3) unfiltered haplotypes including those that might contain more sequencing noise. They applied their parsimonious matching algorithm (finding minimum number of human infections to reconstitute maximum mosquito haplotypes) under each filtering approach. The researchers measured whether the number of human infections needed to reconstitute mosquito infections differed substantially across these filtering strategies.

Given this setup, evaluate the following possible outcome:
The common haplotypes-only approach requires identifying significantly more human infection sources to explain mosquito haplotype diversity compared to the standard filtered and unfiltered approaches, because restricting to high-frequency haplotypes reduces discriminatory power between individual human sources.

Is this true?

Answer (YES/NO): NO